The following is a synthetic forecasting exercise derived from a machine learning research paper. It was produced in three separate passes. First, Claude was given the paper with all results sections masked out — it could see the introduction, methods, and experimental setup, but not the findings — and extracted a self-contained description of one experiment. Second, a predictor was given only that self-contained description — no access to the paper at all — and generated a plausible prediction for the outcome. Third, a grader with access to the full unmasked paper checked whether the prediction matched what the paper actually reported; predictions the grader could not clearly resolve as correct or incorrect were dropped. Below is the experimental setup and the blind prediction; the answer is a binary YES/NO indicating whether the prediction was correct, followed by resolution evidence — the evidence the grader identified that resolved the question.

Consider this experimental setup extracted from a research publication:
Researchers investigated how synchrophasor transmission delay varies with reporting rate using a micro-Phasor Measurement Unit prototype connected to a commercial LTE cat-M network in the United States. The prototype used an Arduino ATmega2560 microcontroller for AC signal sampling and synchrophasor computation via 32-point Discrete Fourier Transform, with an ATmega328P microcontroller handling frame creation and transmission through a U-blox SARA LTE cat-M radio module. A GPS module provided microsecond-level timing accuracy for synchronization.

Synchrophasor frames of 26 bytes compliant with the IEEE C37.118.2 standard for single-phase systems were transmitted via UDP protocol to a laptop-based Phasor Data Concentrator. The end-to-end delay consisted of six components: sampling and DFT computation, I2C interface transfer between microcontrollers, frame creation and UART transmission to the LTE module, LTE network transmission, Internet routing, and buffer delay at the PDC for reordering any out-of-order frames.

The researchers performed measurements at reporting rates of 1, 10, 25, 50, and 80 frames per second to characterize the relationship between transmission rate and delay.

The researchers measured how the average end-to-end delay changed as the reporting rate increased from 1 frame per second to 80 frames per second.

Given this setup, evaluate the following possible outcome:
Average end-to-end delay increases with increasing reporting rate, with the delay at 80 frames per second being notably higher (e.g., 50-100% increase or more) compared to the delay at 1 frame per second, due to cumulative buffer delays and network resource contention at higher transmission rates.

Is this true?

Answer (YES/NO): NO